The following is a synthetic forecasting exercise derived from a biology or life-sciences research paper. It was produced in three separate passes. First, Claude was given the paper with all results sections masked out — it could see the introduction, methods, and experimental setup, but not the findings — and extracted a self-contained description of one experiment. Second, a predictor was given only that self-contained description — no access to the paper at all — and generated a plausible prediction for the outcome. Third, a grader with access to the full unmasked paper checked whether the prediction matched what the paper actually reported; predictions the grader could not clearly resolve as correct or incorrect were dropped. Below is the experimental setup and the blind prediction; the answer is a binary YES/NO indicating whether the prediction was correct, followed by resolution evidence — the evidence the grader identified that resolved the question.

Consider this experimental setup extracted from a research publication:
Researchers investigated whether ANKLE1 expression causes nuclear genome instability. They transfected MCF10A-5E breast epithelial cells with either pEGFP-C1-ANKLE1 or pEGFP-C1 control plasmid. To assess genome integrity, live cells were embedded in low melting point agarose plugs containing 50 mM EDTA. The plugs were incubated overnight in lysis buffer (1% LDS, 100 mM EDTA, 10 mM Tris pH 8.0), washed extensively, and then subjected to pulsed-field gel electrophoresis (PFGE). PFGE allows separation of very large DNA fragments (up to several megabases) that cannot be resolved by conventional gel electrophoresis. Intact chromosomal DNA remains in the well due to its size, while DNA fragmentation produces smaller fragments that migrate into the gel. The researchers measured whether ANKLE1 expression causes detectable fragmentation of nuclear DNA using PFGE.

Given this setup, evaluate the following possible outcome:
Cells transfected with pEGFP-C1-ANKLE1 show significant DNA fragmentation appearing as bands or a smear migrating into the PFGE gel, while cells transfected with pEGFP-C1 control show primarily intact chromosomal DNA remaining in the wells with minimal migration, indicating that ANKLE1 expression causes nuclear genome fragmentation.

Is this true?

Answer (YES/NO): NO